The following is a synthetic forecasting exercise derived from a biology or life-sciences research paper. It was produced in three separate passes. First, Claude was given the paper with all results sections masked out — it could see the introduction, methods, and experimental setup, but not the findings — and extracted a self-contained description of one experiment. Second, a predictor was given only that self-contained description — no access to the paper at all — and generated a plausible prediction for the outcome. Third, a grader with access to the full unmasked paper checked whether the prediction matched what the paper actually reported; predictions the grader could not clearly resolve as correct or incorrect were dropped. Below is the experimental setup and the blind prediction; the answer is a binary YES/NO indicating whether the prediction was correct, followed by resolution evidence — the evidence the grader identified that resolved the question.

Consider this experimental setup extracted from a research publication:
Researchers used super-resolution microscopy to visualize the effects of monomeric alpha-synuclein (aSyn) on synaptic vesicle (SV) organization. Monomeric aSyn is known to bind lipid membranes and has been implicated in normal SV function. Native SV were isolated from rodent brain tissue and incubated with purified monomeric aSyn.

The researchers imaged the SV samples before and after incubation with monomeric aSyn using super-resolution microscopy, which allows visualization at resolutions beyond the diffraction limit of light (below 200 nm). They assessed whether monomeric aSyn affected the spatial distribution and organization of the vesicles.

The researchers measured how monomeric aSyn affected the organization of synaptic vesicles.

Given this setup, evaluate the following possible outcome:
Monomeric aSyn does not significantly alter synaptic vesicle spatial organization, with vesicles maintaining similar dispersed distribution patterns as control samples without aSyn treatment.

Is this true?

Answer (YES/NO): NO